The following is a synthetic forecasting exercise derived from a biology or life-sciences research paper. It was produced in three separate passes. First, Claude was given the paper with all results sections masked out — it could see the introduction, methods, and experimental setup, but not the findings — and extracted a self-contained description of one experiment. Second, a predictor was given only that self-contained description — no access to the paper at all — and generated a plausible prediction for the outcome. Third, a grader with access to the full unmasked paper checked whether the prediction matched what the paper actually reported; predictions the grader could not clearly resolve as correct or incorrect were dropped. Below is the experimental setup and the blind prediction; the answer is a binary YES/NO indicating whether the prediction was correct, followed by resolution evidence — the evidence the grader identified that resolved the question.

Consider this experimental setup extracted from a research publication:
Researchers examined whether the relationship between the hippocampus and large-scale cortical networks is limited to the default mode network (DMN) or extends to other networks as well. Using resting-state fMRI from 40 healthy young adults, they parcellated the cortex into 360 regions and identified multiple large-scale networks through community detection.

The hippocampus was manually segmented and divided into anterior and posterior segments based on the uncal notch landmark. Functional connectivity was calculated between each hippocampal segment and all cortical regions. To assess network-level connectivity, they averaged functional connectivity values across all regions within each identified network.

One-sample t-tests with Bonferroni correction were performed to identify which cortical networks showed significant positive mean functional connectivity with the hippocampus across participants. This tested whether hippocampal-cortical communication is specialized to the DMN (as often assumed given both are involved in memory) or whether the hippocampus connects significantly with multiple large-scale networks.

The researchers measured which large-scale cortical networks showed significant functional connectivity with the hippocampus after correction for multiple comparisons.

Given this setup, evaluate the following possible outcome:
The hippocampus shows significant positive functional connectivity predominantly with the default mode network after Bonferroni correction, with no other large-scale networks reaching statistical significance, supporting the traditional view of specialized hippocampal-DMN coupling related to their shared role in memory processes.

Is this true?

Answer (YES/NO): NO